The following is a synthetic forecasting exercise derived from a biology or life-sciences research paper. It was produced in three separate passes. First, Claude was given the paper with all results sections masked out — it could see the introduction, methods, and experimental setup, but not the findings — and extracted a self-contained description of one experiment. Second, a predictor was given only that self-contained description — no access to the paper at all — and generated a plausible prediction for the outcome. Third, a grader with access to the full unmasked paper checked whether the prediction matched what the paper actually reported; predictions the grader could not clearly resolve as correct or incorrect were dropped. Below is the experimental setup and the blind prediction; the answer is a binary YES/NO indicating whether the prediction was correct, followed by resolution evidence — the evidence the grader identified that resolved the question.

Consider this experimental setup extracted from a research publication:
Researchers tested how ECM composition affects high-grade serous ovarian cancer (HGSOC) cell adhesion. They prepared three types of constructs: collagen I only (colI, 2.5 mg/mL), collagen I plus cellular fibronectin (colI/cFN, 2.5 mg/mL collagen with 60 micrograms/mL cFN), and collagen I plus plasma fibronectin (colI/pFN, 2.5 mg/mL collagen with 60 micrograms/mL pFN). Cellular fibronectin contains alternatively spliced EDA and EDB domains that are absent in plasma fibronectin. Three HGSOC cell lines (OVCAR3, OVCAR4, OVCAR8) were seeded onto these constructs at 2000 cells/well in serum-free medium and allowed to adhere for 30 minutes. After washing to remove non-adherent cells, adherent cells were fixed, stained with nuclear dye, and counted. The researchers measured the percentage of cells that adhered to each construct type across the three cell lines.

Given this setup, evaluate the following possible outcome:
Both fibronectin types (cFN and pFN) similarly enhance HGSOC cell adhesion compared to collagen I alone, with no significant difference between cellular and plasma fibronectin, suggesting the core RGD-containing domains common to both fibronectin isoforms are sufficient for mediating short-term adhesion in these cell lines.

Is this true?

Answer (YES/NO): NO